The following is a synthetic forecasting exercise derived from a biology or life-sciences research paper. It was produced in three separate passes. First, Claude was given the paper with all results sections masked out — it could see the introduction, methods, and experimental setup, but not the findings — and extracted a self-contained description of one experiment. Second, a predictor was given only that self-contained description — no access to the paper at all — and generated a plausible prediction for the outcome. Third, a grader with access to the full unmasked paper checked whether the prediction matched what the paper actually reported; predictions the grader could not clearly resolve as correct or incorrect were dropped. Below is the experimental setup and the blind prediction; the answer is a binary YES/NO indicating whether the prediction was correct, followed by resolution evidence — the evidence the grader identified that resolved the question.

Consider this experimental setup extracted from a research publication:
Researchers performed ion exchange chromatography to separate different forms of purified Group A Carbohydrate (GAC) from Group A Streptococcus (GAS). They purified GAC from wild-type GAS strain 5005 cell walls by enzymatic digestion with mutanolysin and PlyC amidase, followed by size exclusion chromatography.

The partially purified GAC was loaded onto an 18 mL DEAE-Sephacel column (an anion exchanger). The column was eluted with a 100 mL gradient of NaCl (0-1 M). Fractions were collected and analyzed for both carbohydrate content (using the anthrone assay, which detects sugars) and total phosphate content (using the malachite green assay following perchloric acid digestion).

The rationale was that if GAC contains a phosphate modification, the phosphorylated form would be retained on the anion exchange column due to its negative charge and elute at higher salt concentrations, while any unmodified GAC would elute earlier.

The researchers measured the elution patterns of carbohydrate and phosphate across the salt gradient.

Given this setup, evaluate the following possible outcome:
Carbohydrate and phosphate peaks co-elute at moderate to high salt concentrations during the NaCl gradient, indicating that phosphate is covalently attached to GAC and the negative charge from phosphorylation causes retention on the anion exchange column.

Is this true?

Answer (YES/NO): YES